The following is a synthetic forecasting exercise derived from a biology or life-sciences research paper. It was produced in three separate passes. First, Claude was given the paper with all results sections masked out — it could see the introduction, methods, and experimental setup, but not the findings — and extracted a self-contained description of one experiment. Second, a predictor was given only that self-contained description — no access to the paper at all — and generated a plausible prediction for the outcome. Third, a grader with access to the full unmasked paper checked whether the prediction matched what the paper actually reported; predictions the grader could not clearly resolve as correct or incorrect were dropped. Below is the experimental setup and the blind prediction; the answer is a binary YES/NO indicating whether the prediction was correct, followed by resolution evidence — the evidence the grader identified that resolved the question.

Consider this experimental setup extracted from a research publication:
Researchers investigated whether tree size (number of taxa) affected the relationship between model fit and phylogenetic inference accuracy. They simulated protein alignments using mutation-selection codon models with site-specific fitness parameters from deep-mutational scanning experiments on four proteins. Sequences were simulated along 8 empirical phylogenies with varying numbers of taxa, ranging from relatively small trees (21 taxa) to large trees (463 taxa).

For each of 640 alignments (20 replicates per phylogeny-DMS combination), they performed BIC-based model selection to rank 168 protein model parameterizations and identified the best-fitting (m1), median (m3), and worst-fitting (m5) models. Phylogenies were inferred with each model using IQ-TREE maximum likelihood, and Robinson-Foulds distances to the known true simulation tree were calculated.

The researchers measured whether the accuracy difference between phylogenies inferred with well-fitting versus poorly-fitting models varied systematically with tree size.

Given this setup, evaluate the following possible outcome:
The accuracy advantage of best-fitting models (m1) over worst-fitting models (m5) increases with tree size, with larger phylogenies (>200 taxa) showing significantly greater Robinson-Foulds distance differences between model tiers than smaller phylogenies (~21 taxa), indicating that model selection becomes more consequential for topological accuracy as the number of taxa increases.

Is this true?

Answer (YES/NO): NO